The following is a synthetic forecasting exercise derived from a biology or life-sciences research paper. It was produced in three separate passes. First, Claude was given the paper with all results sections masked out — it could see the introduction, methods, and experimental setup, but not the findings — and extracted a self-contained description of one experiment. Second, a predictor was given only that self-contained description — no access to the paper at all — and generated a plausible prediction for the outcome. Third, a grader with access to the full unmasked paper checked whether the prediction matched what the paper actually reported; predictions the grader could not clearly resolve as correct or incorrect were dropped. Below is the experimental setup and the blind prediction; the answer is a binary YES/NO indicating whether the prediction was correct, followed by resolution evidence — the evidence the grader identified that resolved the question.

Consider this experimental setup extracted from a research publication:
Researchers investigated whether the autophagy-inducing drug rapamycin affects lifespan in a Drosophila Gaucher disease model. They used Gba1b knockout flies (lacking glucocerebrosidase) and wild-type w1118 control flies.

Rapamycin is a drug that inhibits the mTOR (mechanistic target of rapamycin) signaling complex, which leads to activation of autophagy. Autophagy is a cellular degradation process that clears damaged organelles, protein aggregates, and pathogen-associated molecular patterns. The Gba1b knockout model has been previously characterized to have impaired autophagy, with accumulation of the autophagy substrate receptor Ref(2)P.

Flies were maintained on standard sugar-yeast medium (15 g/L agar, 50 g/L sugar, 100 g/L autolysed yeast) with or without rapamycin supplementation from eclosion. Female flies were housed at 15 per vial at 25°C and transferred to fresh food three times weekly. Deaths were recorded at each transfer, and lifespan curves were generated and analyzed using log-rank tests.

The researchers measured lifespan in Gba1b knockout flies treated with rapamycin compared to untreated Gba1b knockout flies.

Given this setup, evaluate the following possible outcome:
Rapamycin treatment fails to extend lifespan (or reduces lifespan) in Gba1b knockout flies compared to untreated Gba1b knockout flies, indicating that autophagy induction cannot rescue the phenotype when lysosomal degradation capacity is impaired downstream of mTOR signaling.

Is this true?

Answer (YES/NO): NO